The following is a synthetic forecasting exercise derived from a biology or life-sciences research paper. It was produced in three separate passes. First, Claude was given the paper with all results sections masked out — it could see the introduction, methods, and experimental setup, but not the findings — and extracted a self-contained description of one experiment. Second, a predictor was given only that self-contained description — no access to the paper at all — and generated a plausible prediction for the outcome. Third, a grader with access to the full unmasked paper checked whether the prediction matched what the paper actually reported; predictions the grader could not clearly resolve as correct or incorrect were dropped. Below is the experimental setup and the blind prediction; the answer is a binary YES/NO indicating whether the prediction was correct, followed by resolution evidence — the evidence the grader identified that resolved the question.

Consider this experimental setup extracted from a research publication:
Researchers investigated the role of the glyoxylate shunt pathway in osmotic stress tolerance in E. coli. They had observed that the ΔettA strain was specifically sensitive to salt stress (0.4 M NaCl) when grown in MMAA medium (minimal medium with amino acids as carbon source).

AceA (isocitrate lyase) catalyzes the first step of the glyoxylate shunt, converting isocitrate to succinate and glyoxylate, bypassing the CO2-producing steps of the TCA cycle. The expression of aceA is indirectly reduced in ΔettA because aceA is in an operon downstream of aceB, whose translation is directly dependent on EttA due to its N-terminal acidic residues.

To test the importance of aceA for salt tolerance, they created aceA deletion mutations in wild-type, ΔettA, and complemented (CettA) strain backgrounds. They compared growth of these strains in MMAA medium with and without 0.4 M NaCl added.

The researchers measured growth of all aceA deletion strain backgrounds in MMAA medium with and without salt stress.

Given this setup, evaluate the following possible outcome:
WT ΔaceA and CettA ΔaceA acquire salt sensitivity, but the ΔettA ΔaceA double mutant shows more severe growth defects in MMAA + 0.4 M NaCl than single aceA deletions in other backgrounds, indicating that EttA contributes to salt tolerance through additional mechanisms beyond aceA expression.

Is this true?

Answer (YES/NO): NO